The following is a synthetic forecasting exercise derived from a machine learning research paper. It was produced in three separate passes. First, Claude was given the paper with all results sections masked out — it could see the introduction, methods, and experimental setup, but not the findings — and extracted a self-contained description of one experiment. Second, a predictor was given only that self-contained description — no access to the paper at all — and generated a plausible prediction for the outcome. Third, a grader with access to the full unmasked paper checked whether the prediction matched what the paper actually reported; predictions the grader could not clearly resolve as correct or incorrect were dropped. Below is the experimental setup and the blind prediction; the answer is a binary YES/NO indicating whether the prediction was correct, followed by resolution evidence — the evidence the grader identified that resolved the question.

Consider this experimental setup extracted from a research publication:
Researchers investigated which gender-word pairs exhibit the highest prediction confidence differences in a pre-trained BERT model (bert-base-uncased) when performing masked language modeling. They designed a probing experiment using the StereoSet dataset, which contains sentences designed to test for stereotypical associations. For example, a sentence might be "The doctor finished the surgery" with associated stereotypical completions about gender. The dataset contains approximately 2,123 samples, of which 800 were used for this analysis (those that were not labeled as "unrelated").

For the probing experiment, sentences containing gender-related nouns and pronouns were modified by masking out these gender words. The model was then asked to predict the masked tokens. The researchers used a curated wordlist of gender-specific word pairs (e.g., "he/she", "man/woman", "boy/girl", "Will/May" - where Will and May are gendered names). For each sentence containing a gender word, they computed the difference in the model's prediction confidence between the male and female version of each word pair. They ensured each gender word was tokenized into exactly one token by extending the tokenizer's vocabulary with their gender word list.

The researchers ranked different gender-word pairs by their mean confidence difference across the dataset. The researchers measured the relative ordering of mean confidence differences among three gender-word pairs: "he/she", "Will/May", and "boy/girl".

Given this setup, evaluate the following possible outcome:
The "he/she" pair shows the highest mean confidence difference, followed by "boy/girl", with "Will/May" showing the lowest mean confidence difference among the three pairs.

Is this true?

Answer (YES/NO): NO